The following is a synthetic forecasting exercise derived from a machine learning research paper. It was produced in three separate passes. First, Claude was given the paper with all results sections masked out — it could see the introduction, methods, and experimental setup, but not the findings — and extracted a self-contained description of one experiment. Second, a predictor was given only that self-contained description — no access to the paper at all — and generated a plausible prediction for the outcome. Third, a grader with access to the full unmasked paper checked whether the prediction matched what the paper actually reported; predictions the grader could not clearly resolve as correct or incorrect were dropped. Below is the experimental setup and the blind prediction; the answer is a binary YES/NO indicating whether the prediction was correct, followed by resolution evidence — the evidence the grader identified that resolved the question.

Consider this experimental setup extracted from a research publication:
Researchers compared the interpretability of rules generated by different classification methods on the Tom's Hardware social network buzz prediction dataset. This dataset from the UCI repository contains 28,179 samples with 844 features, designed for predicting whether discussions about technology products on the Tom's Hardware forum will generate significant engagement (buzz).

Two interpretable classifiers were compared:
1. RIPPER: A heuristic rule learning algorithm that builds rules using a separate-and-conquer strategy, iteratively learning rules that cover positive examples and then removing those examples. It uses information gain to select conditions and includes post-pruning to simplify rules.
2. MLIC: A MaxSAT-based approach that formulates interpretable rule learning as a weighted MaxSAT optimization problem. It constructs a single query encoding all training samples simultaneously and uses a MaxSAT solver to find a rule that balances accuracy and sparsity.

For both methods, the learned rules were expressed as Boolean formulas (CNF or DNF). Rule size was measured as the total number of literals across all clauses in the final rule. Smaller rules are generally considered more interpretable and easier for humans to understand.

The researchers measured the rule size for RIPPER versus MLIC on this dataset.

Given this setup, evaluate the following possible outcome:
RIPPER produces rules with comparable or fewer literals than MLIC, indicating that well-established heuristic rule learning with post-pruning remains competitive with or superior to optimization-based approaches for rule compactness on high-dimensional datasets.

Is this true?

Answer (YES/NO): NO